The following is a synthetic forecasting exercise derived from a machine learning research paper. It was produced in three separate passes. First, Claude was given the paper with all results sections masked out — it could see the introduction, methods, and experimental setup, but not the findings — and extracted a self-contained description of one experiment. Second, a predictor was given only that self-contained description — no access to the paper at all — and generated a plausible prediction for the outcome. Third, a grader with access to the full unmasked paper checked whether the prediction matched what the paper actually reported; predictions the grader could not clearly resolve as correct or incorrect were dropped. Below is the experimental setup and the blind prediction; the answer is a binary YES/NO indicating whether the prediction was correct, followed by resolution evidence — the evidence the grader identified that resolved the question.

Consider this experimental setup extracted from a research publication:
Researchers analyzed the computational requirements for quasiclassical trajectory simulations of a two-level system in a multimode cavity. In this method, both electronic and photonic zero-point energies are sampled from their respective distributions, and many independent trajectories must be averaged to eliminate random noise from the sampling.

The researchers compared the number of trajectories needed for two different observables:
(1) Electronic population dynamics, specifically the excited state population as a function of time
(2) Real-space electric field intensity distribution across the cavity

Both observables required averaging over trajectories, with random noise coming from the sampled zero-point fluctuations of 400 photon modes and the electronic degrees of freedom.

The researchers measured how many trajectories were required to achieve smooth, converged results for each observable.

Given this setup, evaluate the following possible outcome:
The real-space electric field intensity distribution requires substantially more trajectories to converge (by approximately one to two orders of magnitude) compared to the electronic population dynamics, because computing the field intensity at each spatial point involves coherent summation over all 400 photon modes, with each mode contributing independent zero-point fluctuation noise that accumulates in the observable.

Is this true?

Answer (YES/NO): YES